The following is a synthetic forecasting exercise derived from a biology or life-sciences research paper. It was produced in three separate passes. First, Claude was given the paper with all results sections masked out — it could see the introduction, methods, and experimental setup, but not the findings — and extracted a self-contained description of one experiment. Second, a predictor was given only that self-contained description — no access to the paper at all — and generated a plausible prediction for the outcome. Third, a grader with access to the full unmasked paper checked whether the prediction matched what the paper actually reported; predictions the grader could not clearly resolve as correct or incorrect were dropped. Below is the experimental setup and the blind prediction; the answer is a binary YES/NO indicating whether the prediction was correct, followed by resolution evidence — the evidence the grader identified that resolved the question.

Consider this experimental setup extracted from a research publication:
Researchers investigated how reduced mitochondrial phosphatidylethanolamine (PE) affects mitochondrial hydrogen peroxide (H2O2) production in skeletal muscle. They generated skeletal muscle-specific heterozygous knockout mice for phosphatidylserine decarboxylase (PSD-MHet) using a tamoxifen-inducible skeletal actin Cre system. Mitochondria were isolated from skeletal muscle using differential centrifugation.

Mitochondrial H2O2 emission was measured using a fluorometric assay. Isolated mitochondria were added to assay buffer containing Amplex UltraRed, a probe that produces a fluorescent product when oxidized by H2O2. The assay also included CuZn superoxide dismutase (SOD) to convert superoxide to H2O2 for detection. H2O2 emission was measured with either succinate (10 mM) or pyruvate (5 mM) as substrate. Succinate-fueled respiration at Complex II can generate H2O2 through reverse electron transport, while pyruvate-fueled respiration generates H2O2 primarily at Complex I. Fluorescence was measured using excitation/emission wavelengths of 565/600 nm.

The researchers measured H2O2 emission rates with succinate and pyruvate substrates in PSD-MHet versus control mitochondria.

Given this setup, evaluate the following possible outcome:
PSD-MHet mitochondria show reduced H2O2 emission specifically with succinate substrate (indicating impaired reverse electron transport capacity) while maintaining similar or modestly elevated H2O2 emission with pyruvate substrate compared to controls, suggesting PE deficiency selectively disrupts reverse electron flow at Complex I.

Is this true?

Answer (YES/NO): NO